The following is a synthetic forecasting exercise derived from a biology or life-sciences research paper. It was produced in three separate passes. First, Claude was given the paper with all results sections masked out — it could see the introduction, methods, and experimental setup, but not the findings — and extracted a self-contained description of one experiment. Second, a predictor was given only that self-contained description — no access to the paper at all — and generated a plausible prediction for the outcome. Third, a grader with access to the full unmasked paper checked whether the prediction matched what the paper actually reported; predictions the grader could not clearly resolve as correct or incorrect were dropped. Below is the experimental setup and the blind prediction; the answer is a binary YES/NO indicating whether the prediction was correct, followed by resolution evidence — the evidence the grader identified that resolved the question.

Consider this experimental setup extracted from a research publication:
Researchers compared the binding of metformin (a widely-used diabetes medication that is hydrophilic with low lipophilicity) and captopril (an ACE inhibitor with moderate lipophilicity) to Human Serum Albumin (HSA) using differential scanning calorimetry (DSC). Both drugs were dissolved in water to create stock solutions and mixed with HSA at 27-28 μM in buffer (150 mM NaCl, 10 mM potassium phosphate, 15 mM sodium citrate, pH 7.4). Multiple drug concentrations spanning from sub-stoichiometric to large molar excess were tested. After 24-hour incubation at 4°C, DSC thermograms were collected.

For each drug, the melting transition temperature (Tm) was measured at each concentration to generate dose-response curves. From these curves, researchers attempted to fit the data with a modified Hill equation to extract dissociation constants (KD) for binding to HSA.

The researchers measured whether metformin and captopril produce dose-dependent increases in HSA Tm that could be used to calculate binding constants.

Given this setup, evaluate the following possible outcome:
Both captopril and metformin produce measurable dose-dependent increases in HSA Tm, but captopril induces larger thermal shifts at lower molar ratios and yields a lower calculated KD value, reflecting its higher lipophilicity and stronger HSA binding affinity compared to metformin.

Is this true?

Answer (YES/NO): NO